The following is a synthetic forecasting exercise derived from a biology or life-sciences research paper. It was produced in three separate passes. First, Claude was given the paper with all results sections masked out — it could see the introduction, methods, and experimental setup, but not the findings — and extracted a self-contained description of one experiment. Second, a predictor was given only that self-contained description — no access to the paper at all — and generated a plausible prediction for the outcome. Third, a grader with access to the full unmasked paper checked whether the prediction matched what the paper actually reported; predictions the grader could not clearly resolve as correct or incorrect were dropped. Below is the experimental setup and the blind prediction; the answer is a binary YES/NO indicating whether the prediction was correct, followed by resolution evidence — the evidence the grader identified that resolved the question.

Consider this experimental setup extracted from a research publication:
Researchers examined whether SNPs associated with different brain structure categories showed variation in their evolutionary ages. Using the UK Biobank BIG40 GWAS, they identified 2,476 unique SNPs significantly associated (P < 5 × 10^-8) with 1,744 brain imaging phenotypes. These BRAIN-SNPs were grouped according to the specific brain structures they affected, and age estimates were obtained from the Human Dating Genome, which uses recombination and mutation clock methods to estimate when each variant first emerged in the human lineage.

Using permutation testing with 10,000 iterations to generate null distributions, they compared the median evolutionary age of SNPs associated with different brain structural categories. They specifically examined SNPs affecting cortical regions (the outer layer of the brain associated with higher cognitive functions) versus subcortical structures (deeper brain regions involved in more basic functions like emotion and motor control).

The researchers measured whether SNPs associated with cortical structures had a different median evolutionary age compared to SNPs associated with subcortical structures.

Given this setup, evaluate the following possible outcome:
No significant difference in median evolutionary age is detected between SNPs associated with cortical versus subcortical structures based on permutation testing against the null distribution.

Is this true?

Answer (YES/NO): NO